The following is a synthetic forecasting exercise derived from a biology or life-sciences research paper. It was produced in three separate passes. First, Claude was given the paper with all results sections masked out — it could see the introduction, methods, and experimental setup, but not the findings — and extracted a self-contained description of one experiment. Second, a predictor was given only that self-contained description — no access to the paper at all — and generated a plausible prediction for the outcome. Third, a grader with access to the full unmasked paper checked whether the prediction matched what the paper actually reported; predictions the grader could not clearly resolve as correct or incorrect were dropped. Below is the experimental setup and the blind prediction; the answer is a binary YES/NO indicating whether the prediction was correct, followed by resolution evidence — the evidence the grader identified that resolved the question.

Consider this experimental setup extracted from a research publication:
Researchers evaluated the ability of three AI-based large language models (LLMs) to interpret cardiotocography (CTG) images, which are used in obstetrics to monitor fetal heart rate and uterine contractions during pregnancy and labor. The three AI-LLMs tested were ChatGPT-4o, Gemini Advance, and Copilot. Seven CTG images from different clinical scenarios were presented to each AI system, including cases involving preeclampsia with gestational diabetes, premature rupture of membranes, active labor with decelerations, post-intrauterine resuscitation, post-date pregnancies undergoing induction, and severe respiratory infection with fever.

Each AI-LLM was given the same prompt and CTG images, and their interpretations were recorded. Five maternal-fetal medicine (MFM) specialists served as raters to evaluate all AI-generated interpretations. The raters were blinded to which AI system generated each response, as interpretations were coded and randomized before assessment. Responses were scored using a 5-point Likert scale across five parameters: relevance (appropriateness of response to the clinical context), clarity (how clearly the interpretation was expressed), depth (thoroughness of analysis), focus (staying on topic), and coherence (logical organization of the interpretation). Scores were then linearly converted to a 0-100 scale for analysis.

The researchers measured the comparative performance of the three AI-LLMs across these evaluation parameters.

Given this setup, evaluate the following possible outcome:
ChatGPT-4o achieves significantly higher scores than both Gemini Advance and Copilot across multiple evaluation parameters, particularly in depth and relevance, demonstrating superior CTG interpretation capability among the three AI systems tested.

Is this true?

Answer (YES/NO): YES